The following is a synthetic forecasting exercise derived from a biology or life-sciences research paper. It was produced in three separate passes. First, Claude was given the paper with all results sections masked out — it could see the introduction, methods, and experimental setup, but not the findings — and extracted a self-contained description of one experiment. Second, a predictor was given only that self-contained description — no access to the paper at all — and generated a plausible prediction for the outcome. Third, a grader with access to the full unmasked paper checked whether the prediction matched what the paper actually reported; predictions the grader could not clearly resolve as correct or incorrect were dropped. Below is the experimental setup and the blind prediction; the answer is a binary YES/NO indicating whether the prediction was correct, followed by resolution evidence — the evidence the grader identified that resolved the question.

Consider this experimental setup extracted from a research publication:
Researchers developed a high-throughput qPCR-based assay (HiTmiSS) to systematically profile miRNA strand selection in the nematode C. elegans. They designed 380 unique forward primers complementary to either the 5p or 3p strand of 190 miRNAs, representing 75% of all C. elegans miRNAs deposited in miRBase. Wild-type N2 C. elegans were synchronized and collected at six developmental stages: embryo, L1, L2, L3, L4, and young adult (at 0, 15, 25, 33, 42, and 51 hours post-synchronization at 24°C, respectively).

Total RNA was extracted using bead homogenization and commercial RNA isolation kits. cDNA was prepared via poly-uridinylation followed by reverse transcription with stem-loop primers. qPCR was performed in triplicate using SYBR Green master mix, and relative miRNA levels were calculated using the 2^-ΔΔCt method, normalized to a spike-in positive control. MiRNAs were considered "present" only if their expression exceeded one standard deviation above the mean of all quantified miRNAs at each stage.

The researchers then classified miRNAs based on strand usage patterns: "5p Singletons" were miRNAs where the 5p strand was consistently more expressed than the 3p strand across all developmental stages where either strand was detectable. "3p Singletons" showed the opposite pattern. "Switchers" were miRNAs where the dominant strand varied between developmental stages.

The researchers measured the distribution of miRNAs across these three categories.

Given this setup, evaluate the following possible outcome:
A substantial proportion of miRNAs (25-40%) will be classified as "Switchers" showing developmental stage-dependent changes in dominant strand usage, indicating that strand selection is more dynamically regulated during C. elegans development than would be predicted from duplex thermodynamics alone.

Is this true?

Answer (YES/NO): NO